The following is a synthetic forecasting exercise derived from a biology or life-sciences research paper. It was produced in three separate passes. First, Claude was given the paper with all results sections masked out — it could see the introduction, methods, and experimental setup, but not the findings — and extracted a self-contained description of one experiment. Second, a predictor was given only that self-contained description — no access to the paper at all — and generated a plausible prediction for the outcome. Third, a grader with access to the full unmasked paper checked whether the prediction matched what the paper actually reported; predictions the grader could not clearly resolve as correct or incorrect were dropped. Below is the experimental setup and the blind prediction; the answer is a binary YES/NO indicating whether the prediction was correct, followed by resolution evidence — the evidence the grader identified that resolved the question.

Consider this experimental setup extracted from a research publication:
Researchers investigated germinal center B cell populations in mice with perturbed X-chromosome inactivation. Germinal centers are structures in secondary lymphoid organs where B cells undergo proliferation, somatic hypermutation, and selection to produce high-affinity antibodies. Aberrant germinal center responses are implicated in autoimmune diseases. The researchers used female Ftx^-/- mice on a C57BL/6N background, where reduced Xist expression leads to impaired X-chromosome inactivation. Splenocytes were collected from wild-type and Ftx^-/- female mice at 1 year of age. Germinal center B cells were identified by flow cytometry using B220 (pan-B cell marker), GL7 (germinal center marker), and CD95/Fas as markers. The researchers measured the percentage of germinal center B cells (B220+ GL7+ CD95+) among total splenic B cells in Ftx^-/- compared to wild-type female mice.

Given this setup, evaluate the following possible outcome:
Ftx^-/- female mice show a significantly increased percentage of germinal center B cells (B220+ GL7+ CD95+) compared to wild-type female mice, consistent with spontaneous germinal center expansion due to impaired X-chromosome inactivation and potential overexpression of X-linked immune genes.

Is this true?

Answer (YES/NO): YES